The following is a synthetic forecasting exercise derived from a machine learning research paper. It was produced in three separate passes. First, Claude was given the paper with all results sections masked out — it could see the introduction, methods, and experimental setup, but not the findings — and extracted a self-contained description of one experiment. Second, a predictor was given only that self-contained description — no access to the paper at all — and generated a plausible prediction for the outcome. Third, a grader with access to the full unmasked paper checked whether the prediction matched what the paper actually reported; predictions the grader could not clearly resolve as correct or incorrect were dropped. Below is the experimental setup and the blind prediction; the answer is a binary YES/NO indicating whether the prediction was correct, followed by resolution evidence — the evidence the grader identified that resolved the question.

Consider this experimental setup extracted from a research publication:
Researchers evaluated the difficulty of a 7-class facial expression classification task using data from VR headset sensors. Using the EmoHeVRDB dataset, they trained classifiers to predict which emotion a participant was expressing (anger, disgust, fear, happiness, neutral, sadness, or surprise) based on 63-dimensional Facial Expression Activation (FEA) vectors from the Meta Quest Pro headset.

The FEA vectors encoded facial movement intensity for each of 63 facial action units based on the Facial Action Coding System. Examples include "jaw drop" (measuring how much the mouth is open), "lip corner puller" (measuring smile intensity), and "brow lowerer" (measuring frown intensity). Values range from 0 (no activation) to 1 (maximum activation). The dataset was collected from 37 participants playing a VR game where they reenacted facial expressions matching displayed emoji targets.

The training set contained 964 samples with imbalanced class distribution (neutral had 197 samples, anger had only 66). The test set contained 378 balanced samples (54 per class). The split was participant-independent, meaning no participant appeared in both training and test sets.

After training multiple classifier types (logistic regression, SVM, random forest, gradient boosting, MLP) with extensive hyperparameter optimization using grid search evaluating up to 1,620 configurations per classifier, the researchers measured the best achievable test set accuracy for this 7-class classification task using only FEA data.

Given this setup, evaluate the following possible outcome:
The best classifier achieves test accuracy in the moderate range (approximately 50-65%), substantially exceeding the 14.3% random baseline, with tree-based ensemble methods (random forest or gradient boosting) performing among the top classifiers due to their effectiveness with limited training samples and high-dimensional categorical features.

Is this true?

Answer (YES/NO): NO